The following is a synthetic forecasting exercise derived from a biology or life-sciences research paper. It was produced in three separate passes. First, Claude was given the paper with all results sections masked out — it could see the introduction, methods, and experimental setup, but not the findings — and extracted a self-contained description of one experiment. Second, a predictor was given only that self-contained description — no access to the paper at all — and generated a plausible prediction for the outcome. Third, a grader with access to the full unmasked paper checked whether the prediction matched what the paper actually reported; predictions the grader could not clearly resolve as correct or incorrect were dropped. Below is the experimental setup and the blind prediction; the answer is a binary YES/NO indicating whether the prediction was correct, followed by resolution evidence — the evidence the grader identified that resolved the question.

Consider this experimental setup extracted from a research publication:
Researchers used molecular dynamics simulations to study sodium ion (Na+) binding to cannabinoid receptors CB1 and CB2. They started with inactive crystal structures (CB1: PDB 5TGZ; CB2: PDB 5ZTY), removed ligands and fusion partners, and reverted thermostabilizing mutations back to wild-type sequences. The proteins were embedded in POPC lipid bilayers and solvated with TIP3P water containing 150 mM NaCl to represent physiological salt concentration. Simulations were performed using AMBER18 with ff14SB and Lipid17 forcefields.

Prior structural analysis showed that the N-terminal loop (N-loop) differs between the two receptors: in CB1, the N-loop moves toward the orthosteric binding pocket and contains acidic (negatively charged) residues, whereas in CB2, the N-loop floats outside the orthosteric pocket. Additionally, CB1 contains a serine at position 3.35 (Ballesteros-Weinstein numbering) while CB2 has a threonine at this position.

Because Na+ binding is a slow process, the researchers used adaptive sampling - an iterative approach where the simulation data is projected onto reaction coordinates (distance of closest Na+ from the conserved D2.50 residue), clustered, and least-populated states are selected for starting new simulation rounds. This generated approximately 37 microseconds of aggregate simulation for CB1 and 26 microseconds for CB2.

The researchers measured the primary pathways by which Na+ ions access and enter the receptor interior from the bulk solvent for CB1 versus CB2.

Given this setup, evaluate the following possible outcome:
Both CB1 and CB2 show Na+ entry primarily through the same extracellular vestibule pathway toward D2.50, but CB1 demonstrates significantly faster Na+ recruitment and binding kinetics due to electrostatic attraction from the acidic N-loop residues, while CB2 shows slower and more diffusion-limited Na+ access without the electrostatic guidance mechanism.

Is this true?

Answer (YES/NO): NO